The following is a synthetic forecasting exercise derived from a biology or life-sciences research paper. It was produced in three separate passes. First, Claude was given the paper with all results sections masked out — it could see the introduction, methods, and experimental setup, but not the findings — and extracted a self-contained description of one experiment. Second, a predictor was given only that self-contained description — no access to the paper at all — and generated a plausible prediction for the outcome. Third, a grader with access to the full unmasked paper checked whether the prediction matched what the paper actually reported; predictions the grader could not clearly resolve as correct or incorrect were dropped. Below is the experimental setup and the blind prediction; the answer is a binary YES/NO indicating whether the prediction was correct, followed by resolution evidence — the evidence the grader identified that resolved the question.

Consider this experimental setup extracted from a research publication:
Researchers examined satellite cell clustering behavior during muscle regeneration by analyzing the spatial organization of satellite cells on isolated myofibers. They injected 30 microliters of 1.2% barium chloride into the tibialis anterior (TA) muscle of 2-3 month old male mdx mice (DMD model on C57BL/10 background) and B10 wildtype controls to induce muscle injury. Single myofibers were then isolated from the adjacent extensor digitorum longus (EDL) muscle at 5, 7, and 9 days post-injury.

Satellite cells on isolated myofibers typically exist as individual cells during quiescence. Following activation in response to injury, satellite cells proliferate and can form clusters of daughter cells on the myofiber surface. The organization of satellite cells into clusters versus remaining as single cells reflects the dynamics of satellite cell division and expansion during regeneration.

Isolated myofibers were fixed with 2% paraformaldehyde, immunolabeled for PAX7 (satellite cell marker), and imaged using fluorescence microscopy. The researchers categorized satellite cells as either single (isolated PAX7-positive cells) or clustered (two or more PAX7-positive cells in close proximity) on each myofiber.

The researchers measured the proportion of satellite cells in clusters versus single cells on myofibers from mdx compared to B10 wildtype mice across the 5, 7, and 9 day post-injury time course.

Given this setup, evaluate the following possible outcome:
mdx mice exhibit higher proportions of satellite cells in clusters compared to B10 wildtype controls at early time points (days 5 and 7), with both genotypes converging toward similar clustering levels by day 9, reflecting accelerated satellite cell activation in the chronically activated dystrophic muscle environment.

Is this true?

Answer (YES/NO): NO